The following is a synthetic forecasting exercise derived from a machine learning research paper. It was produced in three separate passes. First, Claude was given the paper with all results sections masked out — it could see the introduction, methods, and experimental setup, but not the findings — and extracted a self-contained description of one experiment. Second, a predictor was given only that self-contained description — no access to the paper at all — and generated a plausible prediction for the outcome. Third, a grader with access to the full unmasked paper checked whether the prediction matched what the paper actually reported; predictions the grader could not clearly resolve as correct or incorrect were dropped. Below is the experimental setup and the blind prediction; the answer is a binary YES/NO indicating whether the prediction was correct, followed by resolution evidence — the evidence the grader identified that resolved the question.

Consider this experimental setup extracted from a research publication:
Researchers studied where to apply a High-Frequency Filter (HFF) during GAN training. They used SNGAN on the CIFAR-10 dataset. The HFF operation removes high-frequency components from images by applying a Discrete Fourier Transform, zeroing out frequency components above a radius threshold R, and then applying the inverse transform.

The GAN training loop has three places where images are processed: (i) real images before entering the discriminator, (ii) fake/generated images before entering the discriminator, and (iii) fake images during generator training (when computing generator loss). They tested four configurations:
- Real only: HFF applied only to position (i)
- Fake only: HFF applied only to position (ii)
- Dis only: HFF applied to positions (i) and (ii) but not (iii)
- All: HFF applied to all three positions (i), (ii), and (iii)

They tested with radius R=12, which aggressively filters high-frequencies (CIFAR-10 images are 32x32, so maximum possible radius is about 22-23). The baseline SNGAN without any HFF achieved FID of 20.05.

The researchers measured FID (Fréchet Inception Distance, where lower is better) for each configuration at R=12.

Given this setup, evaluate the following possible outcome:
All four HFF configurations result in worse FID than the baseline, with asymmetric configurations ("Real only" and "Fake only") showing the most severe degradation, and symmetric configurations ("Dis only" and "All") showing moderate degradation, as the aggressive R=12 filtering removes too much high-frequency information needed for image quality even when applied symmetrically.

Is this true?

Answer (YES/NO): NO